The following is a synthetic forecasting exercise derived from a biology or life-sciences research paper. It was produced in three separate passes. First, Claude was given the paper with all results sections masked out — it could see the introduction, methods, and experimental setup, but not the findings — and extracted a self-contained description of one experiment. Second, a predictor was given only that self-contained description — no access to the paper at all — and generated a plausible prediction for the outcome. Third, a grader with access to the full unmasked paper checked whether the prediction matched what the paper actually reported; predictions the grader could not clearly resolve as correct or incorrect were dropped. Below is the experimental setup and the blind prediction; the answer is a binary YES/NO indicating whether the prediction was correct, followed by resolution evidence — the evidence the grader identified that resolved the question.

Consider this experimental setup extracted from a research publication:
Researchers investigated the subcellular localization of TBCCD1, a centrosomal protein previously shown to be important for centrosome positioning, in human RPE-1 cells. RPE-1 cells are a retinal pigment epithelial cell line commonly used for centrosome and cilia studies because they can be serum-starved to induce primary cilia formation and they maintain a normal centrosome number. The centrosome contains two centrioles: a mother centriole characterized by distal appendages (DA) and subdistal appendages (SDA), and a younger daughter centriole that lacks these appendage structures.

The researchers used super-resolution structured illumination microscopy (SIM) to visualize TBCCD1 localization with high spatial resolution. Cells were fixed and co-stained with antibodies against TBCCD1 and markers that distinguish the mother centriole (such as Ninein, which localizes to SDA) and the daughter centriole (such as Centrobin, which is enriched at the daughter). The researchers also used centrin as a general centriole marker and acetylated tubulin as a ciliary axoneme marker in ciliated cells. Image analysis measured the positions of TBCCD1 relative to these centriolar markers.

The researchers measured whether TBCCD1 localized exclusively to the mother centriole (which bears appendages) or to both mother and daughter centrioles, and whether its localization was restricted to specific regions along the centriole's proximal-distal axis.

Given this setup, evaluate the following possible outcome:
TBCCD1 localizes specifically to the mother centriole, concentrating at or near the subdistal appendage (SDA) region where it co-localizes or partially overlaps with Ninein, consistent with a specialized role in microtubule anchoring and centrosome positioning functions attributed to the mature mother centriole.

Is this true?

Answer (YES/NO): NO